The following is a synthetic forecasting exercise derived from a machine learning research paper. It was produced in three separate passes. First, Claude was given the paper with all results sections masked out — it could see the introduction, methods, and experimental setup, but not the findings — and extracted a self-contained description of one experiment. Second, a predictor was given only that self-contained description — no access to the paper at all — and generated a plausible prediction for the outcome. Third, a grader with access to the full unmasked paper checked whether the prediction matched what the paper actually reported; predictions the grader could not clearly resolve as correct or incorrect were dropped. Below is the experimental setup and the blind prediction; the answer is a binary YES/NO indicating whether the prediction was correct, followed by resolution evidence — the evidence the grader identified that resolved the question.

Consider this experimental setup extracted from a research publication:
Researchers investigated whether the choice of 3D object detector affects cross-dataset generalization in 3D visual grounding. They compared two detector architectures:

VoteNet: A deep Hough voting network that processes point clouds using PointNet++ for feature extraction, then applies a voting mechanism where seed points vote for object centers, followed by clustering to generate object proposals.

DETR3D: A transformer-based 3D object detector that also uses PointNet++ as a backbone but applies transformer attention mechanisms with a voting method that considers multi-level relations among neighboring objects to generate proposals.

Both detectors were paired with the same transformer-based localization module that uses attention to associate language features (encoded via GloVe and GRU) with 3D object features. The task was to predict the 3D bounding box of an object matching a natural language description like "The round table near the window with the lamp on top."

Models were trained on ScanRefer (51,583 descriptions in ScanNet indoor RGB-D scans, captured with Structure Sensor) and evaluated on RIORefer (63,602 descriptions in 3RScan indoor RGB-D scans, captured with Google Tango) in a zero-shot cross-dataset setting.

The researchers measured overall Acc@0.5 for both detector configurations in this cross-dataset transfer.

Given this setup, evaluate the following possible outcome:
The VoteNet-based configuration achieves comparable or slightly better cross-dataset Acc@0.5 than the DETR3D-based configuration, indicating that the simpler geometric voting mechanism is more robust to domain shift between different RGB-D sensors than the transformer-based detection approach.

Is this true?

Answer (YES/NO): NO